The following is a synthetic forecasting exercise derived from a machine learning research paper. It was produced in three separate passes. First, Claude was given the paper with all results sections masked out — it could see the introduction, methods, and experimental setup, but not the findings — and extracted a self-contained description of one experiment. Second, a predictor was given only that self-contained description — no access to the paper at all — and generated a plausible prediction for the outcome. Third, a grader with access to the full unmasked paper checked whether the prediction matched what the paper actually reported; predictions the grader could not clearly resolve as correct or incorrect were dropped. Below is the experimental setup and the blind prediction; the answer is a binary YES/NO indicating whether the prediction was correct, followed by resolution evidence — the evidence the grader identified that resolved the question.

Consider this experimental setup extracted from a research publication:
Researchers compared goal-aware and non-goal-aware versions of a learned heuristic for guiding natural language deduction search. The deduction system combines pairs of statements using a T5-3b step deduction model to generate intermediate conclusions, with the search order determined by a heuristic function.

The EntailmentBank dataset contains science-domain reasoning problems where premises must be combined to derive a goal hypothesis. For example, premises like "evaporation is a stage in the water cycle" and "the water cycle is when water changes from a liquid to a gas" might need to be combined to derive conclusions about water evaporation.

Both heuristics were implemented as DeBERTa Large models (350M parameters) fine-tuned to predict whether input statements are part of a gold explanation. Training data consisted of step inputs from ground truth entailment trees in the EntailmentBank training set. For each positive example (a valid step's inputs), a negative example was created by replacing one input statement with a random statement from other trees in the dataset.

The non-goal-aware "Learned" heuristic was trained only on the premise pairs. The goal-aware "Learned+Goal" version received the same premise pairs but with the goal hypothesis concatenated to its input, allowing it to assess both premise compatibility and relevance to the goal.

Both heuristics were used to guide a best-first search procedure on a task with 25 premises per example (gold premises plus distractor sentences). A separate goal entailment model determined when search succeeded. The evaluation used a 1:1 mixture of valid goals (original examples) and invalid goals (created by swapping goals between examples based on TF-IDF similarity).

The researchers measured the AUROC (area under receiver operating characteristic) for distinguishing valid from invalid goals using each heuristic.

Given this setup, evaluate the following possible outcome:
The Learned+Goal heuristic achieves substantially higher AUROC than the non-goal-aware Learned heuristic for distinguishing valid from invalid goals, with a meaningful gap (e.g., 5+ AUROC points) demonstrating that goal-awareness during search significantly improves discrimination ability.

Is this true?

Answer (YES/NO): YES